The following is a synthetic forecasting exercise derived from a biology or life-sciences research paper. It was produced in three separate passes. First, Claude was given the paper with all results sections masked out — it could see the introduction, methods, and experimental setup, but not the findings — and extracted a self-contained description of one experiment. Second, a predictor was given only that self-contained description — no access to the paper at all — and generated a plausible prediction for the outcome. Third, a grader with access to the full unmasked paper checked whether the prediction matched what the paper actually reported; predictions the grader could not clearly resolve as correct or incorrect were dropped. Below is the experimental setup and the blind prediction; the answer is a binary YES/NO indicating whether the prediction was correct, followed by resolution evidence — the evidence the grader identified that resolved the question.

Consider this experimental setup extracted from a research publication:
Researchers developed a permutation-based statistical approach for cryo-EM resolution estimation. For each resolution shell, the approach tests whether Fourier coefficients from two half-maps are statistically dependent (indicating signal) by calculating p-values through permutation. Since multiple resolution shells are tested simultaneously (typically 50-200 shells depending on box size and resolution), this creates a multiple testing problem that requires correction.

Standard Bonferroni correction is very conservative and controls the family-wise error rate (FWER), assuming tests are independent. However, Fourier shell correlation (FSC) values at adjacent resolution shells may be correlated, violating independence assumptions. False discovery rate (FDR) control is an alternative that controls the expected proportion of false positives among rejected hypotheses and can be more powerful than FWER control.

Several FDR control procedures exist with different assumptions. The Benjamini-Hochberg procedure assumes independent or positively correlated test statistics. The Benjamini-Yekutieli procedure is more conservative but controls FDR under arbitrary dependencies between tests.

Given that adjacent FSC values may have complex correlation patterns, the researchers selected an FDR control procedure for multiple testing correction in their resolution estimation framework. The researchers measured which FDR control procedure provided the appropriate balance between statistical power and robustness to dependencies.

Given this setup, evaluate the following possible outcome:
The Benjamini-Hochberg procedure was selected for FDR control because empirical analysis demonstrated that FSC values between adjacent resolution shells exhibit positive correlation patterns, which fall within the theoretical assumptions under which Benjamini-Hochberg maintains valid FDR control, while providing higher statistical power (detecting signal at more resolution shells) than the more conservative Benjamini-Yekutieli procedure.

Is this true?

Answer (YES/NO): NO